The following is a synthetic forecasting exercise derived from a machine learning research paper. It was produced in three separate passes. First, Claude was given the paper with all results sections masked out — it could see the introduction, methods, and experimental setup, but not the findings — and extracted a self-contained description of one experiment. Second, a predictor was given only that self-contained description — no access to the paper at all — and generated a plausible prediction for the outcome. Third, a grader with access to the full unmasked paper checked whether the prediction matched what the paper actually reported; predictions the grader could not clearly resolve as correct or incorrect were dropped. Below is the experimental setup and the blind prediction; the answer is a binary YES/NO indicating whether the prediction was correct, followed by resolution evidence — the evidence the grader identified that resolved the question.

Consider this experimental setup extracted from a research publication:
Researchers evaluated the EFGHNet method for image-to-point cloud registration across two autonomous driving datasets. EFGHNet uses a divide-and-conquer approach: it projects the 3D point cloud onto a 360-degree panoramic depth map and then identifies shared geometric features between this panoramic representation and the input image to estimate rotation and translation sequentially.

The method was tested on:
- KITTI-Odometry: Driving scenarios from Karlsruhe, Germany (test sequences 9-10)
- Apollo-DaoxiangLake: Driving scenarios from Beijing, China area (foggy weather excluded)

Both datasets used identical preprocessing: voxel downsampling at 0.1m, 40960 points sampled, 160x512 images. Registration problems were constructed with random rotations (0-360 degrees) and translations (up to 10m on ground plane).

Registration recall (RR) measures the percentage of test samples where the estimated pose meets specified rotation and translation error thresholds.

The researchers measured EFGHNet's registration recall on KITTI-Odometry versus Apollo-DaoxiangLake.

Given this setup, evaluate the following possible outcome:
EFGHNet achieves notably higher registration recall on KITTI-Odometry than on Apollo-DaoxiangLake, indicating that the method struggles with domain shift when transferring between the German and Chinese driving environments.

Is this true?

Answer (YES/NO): NO